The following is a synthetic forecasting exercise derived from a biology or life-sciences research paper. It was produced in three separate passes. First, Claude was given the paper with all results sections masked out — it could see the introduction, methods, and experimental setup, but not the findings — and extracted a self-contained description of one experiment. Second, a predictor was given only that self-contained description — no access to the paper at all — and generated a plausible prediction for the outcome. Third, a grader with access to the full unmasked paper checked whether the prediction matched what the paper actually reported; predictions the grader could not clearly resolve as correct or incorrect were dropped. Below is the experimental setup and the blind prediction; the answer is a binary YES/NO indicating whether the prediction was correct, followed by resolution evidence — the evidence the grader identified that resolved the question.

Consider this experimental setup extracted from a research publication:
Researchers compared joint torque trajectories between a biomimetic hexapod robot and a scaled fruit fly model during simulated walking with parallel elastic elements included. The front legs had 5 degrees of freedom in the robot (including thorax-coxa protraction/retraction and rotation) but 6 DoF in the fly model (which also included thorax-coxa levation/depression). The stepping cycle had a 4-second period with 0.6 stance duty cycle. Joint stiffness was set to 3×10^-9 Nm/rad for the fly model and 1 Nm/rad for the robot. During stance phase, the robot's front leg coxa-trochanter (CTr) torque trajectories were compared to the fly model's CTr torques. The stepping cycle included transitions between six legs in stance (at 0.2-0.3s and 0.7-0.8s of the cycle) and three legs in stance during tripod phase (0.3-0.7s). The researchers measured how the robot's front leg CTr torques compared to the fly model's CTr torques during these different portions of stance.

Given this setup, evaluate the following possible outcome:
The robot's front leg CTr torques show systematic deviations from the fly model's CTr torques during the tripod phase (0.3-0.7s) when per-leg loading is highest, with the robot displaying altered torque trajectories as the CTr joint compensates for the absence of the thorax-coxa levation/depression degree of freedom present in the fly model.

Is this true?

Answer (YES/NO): NO